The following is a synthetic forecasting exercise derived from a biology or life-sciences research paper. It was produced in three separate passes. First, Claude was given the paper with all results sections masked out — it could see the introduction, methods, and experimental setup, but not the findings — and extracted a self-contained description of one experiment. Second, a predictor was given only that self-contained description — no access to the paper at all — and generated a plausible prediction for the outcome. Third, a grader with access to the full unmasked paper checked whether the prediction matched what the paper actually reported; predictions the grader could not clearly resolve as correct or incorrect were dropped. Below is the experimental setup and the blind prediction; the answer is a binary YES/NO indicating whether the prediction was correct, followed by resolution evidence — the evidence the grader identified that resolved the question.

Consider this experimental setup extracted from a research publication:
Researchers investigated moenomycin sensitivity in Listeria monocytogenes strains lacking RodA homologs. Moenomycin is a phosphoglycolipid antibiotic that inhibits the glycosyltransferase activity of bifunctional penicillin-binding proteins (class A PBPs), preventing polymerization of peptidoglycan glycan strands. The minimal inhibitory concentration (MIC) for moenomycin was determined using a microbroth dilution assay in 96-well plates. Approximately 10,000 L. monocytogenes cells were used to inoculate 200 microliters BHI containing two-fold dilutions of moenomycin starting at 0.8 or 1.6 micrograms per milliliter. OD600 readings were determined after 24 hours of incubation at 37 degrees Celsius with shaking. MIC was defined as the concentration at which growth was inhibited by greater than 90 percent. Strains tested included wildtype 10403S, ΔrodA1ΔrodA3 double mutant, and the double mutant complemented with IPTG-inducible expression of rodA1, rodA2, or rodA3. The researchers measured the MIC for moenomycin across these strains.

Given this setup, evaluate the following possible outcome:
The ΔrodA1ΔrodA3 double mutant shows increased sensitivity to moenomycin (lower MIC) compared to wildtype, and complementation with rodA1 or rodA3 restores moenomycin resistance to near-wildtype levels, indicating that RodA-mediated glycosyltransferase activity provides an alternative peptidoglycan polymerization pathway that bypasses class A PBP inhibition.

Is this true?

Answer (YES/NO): NO